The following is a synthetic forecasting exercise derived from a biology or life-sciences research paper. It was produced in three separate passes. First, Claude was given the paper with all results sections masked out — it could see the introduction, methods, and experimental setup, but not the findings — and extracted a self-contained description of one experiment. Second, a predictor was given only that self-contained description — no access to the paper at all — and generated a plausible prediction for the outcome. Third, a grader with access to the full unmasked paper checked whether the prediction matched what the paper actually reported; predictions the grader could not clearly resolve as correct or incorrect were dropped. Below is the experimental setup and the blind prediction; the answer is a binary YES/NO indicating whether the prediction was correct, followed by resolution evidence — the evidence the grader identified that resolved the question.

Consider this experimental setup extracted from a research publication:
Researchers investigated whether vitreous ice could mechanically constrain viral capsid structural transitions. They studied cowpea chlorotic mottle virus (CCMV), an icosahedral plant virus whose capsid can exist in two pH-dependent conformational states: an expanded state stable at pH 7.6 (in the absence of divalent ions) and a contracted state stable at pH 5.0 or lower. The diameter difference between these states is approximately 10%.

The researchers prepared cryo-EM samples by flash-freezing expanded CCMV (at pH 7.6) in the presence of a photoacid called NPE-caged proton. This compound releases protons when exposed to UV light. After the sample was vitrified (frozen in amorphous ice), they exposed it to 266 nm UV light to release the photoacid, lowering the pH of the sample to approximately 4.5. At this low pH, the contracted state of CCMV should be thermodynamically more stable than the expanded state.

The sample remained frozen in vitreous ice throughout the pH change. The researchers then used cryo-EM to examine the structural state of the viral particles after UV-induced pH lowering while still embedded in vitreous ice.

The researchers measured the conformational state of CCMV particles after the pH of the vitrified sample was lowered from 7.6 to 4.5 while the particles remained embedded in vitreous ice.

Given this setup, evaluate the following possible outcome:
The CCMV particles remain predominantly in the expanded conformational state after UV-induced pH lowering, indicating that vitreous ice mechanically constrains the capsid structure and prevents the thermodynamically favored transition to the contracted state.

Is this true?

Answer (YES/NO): YES